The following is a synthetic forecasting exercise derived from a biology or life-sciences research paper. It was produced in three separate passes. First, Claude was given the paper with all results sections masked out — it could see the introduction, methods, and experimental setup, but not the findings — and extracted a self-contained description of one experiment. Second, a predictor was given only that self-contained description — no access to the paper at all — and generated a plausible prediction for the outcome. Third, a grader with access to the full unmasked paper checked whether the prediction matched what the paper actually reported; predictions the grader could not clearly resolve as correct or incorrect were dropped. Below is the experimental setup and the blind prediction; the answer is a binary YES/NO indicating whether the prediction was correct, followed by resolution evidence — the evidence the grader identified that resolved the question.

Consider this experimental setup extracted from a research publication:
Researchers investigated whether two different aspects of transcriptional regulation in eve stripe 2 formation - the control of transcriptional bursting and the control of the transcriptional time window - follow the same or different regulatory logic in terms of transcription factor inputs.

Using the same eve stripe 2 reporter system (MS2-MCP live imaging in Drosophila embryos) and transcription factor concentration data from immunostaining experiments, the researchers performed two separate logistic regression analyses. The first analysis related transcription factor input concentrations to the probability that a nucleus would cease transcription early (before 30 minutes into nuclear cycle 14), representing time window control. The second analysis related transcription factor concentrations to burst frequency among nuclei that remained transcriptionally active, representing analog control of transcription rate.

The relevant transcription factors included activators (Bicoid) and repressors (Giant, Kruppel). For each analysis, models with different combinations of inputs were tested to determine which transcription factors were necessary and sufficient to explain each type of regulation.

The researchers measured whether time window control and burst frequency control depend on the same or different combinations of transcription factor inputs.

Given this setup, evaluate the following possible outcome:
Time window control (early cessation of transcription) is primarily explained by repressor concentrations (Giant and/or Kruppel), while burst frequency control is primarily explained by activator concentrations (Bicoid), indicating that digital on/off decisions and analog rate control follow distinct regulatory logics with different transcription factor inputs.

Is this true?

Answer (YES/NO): NO